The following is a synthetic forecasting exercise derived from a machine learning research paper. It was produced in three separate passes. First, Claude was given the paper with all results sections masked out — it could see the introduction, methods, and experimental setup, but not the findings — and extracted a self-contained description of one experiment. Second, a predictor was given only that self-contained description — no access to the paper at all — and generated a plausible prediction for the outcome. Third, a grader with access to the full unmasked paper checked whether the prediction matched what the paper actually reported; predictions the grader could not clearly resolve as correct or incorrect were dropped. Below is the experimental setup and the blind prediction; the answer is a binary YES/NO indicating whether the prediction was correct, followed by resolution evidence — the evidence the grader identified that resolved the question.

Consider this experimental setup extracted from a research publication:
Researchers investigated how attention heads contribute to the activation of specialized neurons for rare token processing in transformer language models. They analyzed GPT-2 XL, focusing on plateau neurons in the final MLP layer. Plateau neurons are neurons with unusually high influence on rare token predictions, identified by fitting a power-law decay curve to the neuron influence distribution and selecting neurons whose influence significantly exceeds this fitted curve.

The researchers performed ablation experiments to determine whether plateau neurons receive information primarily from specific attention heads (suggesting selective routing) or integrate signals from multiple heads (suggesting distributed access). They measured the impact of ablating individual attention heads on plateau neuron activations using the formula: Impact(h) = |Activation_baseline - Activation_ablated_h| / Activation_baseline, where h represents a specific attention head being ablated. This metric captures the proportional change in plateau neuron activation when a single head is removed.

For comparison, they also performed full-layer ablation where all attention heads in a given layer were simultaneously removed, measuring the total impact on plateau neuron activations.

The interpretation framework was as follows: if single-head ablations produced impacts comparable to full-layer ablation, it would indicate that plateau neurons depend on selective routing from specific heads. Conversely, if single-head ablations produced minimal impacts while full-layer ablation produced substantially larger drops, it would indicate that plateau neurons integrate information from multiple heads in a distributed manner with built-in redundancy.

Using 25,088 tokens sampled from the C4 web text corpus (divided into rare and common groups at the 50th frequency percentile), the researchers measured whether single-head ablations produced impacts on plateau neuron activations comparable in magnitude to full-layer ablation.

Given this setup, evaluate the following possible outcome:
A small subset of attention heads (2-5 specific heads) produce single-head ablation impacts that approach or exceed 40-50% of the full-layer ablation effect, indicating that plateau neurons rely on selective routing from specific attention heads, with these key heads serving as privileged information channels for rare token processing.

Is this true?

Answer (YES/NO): NO